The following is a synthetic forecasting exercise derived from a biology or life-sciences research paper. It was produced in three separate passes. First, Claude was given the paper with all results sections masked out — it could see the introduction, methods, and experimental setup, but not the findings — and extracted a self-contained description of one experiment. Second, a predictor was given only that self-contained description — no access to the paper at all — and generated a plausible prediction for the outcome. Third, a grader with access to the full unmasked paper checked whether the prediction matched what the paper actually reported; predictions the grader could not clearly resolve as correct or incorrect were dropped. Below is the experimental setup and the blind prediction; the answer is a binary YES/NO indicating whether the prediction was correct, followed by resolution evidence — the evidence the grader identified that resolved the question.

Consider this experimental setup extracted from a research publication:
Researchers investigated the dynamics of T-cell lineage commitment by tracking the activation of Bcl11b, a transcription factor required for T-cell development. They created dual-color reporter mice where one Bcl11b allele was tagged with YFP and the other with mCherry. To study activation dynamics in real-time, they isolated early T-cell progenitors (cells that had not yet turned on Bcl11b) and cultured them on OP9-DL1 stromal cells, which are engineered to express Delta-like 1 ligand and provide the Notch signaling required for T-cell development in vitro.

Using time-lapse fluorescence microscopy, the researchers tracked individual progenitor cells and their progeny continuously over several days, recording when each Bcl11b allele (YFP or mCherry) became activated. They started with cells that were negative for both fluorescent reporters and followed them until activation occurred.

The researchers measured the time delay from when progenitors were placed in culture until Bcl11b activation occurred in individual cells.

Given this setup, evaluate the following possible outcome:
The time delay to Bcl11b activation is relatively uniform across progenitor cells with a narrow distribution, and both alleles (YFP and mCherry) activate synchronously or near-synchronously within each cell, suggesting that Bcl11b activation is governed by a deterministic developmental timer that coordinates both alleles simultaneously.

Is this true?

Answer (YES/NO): NO